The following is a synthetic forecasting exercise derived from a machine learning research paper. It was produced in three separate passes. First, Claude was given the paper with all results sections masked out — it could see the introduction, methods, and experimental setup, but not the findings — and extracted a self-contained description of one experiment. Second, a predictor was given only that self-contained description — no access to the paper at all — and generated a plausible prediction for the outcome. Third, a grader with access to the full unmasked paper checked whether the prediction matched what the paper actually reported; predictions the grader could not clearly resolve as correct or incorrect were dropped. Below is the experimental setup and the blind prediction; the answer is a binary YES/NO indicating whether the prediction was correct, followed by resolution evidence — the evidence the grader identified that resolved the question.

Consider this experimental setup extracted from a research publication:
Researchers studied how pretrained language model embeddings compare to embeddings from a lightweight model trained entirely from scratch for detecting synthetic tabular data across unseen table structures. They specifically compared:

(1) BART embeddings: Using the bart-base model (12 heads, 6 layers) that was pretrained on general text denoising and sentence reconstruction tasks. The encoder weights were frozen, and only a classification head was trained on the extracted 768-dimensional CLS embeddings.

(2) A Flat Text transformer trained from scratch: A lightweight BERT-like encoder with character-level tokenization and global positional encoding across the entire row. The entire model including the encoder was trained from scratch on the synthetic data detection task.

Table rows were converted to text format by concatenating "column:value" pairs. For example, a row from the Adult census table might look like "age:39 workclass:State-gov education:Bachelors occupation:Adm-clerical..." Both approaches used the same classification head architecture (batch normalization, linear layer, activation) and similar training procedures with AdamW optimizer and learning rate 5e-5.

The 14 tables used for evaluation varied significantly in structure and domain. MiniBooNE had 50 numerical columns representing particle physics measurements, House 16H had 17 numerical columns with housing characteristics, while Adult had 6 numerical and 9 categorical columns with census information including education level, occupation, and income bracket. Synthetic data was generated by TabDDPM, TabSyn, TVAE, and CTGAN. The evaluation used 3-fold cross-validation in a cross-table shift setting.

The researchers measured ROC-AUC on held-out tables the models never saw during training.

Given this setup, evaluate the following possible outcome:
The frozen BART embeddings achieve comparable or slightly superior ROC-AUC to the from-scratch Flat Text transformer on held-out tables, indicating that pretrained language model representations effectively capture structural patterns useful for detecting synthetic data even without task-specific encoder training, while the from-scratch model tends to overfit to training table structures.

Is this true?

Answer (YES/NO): NO